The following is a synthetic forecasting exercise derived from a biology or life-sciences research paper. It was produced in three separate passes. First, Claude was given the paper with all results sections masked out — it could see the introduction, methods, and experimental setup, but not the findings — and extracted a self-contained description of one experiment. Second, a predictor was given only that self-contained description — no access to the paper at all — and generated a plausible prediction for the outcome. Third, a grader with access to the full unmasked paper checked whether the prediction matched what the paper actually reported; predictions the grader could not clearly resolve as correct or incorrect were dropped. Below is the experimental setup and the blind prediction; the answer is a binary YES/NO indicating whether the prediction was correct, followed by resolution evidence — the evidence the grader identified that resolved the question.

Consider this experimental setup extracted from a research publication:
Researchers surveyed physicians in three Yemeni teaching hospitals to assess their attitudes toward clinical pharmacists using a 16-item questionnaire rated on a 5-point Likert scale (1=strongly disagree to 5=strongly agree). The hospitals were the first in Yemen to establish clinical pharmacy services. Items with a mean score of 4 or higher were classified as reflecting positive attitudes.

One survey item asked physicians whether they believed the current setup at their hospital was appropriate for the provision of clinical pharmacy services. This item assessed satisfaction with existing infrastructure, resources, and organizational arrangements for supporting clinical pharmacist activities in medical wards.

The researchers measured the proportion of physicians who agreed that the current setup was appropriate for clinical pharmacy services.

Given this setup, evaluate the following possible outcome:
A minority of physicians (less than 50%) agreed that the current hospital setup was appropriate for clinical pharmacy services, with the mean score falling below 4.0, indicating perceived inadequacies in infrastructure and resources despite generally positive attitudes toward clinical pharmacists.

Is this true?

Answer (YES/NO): YES